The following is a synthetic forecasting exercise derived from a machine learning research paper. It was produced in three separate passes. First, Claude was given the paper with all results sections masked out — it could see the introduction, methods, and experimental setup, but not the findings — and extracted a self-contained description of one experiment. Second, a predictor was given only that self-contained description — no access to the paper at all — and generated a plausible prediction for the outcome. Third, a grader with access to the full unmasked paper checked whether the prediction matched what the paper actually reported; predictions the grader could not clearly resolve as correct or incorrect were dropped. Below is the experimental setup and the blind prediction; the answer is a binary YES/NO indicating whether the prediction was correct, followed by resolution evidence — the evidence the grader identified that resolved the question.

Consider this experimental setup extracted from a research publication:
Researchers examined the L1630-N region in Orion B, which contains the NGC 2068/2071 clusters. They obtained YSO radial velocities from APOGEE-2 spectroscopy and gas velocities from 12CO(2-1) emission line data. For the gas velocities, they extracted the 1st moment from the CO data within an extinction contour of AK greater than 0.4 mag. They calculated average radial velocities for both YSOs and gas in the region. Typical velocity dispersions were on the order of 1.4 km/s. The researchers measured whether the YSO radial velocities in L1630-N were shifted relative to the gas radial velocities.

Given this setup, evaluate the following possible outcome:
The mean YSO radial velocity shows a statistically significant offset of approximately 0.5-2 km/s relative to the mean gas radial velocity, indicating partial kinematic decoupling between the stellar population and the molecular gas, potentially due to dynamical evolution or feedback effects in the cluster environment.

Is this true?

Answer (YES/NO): NO